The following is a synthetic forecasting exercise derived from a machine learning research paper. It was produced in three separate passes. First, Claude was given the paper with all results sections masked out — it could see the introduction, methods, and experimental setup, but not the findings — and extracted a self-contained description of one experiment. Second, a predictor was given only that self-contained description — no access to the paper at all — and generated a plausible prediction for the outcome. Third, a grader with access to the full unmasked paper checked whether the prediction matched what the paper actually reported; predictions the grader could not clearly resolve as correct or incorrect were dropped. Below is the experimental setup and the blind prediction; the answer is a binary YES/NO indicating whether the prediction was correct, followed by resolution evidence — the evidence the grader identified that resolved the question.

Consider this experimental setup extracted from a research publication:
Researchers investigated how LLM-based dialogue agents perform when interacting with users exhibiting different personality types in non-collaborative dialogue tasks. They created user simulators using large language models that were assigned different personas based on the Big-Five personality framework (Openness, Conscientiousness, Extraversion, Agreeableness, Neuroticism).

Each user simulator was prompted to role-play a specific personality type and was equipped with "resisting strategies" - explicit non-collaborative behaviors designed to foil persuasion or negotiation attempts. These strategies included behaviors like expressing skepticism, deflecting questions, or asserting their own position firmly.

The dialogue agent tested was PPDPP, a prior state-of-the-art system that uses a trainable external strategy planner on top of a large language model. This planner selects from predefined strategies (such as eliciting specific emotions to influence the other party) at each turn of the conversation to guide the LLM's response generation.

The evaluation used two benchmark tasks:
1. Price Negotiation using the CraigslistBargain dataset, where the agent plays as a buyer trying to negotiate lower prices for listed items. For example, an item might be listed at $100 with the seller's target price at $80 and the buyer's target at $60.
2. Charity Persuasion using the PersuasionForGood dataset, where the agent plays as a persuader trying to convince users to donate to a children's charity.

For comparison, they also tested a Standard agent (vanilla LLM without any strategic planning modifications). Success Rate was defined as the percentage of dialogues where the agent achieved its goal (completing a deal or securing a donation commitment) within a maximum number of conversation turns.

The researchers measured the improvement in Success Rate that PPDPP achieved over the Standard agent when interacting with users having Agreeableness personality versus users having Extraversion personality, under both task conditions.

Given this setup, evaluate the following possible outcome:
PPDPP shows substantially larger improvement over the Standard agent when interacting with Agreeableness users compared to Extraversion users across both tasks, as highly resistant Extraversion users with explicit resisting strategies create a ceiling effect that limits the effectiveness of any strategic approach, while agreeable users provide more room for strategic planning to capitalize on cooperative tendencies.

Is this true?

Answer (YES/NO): NO